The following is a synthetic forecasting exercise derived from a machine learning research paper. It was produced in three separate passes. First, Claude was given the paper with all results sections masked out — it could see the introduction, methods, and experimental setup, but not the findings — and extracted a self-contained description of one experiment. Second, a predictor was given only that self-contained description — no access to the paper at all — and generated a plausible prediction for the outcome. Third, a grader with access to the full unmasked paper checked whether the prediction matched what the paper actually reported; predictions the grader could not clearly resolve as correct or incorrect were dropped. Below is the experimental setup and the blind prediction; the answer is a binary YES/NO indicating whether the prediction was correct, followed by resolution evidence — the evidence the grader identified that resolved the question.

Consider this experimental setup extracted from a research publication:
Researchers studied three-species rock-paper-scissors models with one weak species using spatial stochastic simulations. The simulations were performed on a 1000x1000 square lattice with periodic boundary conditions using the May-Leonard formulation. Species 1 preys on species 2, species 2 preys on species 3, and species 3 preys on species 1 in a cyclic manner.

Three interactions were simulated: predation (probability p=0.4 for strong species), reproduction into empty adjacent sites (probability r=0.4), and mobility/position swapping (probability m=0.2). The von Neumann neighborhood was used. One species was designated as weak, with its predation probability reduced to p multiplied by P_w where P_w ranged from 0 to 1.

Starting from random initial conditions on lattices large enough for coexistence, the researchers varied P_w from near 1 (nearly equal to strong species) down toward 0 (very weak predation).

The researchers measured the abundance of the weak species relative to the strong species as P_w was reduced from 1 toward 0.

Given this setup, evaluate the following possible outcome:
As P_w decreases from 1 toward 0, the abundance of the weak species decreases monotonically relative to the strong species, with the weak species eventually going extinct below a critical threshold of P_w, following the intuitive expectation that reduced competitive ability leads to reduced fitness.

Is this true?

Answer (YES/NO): NO